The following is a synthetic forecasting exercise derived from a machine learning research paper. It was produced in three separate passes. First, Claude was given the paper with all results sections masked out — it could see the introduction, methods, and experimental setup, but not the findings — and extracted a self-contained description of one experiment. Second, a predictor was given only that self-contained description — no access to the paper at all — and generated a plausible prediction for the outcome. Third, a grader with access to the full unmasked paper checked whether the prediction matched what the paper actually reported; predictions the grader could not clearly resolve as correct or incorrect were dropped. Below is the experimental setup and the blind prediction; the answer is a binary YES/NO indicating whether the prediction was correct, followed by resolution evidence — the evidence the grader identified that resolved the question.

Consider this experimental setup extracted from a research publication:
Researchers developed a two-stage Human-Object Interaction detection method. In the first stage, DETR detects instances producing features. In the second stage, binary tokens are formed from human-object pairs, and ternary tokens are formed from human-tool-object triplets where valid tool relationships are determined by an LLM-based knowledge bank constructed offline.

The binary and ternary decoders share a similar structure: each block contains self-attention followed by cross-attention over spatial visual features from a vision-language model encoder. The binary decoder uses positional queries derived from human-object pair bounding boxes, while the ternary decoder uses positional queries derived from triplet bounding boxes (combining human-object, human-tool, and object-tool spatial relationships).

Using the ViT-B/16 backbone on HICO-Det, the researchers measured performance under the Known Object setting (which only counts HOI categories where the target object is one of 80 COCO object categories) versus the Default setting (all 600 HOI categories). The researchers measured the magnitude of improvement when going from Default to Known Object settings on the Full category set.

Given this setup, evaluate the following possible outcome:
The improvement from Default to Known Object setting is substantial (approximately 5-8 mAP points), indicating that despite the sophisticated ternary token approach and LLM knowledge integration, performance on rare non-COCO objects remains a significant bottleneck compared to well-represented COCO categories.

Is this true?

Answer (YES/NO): NO